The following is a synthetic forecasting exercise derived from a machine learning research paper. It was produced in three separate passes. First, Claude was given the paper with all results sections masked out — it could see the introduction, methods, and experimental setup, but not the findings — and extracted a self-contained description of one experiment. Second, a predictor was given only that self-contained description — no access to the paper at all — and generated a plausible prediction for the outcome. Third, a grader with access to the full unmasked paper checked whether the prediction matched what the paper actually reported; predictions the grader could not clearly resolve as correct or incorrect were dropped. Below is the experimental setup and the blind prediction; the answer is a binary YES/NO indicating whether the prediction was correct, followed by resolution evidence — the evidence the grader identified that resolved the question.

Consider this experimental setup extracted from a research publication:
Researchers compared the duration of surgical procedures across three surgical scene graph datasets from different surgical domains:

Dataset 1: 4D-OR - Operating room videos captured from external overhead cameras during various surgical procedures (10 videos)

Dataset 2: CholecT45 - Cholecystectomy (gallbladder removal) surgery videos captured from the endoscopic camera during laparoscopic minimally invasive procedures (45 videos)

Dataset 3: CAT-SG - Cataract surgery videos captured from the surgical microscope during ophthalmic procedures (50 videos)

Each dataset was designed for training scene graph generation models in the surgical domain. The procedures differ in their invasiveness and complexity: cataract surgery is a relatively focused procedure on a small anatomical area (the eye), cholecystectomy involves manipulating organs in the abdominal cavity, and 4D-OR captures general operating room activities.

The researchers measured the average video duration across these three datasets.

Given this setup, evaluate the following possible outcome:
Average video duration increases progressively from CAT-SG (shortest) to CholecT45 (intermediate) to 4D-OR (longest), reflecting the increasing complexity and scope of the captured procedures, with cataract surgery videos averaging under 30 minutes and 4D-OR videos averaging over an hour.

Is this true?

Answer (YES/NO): NO